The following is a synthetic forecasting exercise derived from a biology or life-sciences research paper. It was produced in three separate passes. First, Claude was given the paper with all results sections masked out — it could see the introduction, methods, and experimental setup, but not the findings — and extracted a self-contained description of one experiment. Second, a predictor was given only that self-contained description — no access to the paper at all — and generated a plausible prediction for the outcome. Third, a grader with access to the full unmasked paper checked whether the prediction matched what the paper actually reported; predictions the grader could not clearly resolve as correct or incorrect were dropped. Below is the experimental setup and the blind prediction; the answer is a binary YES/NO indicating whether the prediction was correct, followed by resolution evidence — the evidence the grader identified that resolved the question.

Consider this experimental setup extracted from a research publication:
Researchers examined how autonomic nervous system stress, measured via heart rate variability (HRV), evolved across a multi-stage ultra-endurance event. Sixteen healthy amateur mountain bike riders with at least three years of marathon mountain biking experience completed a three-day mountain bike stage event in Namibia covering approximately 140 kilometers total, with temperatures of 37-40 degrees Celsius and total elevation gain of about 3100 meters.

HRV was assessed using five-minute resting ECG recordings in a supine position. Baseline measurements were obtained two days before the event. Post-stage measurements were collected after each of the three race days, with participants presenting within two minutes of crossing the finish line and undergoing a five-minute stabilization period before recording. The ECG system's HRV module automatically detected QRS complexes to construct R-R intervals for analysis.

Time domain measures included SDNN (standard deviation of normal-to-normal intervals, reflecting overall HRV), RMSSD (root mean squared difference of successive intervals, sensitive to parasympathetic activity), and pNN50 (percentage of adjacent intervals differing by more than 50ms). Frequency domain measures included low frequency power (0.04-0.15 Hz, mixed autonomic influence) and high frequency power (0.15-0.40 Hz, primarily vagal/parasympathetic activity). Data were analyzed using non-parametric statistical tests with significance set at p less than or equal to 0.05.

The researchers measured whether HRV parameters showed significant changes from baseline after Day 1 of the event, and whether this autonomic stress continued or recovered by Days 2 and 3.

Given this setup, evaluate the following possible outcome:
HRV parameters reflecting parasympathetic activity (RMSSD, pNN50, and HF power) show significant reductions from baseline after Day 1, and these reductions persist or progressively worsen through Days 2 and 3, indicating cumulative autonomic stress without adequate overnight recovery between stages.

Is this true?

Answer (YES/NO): NO